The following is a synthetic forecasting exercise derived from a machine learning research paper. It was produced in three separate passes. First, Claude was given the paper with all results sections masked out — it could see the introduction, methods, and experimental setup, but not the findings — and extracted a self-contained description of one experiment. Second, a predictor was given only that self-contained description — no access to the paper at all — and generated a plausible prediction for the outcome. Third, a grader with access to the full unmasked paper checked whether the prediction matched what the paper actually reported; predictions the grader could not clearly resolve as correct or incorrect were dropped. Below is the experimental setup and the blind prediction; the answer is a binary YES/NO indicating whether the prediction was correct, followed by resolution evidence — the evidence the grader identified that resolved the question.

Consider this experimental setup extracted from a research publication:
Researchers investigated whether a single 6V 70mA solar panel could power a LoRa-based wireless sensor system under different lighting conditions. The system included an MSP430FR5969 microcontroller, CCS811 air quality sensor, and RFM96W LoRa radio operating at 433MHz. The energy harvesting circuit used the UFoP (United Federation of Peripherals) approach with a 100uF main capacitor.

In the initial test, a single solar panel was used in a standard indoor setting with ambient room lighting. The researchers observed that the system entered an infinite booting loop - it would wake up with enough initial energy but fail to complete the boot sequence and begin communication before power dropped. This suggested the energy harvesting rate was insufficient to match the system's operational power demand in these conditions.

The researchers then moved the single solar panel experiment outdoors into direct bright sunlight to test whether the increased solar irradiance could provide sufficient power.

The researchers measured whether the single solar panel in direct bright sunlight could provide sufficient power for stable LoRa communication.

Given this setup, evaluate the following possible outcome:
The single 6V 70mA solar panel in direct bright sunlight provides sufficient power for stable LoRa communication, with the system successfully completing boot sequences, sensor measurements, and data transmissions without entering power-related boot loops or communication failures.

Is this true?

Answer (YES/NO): YES